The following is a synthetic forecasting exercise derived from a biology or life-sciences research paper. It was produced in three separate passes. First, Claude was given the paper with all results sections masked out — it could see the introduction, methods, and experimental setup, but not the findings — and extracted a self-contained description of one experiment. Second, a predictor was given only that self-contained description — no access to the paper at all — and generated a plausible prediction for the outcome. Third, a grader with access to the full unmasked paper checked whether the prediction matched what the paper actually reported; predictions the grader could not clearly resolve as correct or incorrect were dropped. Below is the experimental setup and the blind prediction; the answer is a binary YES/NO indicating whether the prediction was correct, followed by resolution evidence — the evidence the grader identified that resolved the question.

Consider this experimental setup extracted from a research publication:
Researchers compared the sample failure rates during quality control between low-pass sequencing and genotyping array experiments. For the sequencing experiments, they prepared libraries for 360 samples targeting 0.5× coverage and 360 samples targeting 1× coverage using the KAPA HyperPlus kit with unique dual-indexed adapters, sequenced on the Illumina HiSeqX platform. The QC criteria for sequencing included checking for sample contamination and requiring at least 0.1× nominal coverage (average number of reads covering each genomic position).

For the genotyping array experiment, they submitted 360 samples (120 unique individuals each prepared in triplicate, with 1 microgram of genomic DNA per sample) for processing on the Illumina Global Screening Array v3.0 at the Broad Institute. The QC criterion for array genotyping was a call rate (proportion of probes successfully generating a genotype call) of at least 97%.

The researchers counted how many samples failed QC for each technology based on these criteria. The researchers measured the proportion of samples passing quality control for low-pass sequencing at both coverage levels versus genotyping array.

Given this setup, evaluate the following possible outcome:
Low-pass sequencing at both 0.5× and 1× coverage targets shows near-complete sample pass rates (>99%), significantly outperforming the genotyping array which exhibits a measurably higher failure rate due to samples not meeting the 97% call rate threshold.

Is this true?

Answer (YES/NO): NO